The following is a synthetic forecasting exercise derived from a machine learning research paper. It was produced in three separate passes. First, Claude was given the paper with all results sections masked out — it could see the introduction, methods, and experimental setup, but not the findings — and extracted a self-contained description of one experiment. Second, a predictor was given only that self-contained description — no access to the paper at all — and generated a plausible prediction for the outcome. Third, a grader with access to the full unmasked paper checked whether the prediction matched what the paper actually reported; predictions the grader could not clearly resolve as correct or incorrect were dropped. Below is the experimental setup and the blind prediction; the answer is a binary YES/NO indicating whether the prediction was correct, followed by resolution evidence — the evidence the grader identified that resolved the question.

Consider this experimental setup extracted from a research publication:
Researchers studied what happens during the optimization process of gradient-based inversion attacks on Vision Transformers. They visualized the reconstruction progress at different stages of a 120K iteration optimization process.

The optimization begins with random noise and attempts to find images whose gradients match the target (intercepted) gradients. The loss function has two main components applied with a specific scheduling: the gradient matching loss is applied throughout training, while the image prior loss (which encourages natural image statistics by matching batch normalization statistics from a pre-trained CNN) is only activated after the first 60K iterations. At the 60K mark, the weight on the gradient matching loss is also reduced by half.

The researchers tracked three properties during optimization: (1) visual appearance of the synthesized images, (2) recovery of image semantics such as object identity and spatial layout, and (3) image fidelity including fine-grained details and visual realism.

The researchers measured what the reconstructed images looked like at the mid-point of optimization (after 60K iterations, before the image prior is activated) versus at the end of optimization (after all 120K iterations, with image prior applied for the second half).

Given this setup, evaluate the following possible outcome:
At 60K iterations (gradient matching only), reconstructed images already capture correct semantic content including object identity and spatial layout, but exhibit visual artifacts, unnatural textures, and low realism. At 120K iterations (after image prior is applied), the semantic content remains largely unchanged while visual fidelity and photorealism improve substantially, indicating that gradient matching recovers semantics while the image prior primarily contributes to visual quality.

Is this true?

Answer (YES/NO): YES